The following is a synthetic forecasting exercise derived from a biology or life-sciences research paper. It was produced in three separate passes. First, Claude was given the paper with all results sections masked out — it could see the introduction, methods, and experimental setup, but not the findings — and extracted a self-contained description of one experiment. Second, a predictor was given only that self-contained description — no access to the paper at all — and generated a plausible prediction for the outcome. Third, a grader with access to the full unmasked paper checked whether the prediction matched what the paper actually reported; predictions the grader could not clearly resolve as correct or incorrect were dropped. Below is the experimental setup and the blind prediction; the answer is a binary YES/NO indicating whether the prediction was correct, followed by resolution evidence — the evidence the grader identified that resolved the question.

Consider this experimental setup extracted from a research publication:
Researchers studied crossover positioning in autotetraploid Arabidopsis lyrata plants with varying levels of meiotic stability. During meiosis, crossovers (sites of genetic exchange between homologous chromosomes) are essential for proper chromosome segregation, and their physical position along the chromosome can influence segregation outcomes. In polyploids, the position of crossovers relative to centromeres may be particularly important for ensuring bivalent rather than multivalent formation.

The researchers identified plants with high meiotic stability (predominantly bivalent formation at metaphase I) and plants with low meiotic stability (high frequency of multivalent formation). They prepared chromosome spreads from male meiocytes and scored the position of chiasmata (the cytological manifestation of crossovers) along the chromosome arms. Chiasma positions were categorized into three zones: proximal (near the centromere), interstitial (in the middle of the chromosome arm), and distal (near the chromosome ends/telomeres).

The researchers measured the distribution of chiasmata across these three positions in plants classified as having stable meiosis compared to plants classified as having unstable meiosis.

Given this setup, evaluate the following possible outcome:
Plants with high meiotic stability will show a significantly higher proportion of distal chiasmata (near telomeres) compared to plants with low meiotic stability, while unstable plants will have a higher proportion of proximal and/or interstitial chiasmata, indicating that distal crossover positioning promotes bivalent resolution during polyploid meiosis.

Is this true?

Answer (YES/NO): YES